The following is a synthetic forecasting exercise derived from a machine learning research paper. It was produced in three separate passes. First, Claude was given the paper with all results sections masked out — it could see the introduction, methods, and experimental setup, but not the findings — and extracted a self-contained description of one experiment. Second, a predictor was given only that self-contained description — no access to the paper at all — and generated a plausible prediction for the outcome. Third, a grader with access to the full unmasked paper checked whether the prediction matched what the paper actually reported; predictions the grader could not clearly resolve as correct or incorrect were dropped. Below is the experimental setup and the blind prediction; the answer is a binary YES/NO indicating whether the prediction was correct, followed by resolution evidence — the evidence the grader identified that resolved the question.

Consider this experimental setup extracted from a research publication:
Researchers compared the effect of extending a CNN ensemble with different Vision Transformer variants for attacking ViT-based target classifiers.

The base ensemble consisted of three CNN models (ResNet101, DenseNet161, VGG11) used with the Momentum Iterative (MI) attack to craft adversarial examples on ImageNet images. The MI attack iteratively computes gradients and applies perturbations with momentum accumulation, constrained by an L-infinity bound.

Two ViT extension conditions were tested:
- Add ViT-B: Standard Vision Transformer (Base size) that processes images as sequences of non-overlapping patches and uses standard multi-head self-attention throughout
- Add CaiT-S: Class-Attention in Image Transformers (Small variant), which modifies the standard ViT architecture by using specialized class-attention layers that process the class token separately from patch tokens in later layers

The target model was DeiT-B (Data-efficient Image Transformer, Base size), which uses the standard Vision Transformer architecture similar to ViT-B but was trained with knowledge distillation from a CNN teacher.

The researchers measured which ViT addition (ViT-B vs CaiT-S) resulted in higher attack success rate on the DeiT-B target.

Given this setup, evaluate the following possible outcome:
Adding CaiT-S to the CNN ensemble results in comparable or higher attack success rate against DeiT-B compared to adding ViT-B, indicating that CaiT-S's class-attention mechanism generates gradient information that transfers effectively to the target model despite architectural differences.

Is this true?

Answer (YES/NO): YES